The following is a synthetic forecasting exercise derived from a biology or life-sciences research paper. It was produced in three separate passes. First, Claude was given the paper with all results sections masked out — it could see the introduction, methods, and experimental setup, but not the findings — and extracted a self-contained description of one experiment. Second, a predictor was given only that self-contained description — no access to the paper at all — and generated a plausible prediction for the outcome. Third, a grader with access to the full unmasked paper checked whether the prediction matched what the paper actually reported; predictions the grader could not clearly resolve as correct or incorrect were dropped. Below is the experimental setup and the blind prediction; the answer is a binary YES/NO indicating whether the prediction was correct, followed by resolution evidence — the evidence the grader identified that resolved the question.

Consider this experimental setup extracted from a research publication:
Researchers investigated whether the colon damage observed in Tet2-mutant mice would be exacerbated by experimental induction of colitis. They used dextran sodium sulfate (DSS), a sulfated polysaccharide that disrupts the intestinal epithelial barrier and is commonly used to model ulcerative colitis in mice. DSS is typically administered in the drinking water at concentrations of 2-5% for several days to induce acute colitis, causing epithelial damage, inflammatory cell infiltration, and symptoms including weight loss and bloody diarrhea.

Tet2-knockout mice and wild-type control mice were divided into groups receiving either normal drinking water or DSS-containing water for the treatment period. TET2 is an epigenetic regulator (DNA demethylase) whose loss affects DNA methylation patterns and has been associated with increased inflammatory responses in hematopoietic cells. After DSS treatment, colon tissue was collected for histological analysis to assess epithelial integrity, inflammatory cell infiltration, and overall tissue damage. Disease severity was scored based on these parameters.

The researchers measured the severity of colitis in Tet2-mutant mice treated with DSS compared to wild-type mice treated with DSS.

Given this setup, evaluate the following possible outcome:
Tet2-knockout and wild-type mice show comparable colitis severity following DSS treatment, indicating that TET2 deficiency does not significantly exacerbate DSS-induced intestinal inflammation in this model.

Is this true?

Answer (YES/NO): NO